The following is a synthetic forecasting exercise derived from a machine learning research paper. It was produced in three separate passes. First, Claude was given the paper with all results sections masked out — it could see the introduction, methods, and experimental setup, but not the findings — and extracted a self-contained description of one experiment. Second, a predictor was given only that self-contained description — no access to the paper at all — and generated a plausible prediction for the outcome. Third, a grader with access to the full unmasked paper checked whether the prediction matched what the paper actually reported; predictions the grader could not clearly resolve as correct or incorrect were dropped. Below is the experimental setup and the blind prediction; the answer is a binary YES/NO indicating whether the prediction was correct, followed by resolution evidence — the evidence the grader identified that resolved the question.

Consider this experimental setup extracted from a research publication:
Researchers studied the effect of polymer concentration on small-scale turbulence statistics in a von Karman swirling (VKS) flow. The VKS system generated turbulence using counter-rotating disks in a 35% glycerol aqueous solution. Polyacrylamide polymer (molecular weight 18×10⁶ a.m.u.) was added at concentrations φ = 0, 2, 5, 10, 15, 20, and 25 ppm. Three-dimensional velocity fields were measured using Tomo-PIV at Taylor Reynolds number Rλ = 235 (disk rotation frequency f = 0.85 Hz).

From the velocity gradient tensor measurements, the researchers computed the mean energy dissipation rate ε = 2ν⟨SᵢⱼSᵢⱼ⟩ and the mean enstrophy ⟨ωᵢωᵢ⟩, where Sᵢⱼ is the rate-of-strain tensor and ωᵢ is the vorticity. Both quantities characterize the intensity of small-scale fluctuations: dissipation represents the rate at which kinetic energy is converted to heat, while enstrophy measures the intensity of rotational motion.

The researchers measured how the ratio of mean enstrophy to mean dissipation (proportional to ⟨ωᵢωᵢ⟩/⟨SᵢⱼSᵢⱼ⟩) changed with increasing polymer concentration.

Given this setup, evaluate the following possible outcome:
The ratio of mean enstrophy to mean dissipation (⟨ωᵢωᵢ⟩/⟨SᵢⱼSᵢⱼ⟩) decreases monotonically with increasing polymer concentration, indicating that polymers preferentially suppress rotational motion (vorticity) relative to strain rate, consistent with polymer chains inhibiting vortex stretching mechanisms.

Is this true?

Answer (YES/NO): NO